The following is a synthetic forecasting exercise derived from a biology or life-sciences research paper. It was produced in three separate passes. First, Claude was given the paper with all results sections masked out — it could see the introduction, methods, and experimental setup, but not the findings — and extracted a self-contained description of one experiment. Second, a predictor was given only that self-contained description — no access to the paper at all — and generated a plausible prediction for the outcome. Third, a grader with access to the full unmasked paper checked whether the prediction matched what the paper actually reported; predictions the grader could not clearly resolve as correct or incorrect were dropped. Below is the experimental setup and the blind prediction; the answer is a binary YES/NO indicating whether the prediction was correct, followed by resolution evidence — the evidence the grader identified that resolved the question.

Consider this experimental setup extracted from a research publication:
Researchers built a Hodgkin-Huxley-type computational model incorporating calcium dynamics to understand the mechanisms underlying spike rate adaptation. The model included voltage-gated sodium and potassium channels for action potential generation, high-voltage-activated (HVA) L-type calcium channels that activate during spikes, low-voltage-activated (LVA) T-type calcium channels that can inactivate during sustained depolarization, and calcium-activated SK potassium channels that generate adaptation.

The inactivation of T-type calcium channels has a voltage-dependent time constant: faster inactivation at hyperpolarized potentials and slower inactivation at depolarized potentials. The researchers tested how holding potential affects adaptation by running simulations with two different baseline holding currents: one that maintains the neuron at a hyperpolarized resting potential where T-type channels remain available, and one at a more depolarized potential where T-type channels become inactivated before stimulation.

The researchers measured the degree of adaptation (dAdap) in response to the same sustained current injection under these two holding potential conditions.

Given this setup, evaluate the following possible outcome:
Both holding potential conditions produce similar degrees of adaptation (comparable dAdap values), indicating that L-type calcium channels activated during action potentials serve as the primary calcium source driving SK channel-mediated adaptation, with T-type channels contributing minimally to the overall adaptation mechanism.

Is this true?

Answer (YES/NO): NO